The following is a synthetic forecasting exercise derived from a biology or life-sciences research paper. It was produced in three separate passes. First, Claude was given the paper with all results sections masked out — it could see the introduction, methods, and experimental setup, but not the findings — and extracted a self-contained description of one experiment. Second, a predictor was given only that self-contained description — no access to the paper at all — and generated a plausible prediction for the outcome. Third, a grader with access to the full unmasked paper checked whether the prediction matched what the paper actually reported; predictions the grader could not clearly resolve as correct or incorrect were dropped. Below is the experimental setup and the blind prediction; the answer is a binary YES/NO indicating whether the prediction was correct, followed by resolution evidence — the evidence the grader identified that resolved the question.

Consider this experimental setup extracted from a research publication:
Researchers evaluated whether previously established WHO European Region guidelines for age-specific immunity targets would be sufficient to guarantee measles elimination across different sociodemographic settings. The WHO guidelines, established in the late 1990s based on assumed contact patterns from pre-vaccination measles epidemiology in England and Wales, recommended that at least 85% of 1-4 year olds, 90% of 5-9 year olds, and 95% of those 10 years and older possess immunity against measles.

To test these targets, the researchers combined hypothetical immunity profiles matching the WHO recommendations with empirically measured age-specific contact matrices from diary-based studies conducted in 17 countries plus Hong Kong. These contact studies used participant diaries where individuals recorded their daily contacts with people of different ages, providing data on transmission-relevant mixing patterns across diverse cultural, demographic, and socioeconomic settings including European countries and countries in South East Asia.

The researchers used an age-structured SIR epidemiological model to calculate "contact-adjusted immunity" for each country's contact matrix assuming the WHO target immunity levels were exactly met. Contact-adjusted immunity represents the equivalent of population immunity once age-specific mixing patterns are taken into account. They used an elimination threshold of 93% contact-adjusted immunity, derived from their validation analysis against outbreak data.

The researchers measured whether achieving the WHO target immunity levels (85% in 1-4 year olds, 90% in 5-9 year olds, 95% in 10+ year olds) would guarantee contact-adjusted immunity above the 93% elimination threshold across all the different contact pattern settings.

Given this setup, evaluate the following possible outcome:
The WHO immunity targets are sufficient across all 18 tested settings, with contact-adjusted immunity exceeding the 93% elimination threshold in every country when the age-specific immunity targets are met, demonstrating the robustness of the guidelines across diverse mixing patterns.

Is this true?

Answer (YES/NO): NO